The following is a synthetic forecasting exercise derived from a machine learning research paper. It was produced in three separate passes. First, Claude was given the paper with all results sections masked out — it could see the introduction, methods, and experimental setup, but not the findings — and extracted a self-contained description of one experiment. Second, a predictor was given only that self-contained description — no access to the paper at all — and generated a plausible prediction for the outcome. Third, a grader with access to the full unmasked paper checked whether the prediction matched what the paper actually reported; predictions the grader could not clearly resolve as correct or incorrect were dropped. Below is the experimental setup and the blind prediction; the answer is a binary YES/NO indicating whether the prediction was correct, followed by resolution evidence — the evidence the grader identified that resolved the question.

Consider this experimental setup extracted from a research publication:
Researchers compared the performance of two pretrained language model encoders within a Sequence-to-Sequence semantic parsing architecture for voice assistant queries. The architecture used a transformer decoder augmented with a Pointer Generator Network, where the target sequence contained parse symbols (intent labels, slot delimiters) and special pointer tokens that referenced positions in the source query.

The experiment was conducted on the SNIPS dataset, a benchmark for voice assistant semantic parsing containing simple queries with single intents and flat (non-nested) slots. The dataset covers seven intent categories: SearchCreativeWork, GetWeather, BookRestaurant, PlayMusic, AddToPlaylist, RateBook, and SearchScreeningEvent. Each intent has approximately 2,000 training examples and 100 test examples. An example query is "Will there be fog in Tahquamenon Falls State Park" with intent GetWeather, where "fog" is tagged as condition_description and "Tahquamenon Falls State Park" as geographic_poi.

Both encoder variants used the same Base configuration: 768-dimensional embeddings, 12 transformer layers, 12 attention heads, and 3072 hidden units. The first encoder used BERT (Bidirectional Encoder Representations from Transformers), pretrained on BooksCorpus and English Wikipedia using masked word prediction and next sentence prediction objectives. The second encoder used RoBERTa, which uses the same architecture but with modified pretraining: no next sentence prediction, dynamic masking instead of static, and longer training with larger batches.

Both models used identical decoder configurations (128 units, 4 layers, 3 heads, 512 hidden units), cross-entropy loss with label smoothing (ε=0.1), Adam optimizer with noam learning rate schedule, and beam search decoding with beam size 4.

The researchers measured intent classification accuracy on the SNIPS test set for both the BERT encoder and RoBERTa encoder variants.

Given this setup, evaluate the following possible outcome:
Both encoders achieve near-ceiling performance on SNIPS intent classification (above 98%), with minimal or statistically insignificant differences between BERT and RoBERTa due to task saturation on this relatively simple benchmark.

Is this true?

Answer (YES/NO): NO